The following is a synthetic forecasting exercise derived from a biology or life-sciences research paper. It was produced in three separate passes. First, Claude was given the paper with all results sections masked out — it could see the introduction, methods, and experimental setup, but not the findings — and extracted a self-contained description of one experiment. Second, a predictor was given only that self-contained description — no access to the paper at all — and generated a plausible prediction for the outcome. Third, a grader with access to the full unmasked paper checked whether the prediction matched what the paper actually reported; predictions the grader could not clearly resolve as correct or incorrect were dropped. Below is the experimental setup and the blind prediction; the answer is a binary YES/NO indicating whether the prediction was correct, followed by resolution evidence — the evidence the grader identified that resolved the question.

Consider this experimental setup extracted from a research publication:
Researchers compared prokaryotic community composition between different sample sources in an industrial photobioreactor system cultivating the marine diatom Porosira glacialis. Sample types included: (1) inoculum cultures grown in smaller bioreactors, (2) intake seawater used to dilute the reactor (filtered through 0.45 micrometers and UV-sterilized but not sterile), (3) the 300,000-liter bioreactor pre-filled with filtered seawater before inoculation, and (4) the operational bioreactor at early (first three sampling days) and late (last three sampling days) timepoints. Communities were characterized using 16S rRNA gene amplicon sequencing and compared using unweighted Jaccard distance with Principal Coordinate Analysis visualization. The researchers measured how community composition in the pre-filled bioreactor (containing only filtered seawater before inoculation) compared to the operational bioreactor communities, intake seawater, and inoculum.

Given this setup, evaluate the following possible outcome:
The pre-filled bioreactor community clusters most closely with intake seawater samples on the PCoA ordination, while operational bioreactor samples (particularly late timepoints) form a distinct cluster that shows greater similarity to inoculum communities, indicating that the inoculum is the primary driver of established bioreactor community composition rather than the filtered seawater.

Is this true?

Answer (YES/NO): NO